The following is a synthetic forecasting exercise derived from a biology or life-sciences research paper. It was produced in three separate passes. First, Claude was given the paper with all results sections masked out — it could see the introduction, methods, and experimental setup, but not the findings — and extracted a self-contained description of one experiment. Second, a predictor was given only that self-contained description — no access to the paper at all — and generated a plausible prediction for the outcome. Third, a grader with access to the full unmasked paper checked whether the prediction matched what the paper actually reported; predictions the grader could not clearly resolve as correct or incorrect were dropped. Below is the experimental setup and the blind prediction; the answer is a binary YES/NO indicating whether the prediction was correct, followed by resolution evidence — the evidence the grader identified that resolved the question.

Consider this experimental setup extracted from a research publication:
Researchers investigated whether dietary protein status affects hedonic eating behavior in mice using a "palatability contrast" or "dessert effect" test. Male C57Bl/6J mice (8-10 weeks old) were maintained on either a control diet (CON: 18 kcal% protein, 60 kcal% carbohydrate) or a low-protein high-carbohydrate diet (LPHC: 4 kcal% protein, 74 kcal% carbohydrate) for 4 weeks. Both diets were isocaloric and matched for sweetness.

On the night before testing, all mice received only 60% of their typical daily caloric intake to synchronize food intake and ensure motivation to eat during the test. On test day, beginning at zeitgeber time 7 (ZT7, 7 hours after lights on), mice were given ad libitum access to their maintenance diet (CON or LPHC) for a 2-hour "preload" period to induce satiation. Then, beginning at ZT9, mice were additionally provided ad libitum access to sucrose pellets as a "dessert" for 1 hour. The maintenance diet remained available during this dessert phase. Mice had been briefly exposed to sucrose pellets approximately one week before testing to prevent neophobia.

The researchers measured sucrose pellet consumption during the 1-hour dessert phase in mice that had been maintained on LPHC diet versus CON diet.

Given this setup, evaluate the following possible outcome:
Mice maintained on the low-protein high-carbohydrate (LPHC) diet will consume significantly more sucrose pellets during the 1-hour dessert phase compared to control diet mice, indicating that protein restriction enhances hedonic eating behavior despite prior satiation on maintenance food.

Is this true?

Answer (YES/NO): NO